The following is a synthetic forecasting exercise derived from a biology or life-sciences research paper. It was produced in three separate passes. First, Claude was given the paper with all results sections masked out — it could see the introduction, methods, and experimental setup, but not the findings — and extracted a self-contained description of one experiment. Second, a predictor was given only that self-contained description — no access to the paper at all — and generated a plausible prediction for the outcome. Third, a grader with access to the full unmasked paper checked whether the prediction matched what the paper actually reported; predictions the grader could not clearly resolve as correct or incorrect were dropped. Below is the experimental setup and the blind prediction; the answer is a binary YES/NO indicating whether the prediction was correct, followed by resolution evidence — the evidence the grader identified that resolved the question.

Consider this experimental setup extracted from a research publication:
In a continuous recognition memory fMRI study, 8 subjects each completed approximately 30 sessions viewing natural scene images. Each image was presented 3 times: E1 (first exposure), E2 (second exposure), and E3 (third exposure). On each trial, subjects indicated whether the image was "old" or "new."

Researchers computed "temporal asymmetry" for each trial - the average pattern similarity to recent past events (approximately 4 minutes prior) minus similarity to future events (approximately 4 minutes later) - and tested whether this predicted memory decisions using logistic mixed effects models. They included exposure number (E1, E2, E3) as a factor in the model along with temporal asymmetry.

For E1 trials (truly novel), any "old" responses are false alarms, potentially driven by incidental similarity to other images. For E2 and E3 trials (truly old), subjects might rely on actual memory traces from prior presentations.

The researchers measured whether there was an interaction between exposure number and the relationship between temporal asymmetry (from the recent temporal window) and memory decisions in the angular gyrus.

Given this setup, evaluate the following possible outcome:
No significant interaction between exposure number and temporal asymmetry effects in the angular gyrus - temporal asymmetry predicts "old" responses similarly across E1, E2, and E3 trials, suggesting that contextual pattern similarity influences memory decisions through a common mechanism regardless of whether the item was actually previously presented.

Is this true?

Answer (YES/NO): YES